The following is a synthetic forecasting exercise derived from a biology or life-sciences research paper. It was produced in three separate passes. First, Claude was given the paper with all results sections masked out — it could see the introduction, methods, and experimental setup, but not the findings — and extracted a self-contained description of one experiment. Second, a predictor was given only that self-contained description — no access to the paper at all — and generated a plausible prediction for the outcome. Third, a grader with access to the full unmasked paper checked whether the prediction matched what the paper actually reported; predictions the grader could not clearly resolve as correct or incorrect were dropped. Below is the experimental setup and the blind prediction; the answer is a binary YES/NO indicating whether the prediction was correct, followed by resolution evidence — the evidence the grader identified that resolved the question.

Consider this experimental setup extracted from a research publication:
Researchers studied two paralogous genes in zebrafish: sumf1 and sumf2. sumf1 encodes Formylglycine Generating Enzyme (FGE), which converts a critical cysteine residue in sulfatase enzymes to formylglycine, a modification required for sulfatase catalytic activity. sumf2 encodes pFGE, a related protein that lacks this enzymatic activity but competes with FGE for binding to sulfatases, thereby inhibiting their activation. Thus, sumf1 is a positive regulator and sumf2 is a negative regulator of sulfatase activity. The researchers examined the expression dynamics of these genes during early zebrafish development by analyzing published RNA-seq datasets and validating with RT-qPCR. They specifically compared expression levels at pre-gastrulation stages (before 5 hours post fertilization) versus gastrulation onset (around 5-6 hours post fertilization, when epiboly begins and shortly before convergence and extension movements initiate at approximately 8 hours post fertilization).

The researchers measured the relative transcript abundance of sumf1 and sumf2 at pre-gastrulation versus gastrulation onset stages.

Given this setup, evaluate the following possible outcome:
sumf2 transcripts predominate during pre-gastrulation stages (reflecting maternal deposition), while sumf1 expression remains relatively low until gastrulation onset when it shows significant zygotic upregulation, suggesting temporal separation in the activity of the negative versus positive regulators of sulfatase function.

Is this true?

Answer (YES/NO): NO